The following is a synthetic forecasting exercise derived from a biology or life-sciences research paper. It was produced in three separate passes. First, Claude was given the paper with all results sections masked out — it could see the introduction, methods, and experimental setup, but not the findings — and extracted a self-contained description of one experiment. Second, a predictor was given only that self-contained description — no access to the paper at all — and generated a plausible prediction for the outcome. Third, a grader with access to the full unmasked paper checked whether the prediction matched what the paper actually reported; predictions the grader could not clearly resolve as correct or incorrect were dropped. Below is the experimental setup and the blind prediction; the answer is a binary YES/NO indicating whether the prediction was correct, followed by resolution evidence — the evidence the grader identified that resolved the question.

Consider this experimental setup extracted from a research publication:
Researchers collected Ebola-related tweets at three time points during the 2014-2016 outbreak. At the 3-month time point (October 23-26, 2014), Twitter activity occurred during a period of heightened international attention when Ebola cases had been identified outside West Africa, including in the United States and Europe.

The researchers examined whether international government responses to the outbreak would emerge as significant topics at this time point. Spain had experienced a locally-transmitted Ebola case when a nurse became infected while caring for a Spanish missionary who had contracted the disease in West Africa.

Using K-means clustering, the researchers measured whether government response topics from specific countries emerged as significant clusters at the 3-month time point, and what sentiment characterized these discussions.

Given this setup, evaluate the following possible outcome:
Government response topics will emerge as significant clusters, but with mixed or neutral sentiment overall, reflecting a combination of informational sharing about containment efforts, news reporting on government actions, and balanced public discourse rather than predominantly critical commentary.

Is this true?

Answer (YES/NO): NO